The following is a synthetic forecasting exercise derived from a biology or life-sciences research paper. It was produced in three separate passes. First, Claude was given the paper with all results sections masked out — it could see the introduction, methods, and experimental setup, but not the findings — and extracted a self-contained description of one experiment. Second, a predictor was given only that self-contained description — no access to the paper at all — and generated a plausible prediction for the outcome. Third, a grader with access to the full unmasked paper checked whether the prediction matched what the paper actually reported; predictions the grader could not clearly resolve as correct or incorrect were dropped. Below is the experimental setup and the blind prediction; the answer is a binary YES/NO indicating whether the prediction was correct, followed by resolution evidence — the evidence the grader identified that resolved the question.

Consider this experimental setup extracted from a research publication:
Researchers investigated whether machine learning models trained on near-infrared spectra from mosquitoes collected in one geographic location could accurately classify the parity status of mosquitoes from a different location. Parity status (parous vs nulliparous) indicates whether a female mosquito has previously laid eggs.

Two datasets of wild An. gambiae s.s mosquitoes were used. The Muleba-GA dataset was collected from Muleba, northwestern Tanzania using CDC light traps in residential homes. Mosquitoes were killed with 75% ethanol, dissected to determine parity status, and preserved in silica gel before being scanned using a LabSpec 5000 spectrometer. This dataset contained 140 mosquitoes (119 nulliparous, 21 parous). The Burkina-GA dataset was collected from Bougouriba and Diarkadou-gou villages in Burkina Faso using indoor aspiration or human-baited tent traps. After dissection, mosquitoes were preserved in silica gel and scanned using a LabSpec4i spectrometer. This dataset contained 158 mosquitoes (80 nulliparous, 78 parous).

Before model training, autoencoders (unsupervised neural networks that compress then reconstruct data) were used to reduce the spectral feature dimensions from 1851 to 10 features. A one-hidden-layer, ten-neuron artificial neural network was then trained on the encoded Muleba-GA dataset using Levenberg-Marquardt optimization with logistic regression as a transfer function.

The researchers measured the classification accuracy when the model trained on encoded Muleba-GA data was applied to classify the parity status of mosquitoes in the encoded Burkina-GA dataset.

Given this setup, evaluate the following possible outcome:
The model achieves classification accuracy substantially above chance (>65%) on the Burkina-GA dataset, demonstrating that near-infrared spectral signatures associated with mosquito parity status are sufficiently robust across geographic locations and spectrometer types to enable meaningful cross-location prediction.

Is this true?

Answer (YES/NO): YES